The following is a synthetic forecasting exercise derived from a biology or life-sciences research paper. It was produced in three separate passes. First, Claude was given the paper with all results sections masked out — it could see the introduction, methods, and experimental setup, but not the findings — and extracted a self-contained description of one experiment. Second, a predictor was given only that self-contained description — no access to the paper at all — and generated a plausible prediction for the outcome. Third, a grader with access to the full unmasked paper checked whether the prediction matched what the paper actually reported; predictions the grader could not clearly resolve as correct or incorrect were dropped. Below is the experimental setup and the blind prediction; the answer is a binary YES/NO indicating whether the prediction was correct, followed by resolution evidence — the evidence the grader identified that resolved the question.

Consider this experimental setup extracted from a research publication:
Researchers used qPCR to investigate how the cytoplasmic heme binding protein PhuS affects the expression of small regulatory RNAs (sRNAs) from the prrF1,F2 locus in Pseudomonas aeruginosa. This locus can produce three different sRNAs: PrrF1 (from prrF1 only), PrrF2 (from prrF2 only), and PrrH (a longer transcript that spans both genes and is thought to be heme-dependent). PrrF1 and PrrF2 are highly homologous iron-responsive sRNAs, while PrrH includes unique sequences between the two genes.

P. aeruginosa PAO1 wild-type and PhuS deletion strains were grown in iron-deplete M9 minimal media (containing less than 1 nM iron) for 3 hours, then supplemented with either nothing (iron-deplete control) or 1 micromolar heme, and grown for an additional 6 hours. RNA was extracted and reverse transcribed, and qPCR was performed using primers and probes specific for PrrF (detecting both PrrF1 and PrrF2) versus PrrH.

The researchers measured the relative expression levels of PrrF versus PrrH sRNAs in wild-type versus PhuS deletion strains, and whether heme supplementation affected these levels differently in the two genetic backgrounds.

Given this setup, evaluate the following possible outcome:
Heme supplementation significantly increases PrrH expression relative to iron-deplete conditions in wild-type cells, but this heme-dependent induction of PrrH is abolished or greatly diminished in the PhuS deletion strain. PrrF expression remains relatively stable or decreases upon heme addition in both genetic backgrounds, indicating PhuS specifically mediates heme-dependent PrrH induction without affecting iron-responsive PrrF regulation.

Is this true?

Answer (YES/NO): NO